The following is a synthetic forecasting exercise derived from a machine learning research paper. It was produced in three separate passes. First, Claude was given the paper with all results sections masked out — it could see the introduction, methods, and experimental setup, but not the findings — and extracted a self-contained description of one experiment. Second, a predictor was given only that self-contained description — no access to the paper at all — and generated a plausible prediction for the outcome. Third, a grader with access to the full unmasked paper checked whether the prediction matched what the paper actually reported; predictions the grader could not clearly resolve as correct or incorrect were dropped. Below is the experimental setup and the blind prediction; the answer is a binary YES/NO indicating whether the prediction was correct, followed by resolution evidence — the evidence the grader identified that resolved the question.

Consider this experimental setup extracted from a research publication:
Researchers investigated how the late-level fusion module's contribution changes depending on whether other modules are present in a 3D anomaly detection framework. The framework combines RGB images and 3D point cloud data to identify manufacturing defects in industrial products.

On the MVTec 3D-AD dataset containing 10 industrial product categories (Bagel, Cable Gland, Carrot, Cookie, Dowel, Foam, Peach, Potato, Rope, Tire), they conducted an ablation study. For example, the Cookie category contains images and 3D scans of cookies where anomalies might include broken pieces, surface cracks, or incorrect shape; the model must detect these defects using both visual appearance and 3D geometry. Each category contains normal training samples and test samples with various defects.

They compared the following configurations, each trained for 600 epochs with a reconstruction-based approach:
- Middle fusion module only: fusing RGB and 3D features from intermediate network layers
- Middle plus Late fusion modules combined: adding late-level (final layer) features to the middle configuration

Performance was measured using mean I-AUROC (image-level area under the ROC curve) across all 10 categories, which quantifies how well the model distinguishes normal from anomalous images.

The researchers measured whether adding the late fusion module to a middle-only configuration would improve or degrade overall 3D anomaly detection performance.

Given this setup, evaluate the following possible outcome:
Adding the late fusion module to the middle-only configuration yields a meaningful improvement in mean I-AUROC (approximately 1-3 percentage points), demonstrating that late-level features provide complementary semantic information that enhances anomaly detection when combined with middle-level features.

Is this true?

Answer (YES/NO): NO